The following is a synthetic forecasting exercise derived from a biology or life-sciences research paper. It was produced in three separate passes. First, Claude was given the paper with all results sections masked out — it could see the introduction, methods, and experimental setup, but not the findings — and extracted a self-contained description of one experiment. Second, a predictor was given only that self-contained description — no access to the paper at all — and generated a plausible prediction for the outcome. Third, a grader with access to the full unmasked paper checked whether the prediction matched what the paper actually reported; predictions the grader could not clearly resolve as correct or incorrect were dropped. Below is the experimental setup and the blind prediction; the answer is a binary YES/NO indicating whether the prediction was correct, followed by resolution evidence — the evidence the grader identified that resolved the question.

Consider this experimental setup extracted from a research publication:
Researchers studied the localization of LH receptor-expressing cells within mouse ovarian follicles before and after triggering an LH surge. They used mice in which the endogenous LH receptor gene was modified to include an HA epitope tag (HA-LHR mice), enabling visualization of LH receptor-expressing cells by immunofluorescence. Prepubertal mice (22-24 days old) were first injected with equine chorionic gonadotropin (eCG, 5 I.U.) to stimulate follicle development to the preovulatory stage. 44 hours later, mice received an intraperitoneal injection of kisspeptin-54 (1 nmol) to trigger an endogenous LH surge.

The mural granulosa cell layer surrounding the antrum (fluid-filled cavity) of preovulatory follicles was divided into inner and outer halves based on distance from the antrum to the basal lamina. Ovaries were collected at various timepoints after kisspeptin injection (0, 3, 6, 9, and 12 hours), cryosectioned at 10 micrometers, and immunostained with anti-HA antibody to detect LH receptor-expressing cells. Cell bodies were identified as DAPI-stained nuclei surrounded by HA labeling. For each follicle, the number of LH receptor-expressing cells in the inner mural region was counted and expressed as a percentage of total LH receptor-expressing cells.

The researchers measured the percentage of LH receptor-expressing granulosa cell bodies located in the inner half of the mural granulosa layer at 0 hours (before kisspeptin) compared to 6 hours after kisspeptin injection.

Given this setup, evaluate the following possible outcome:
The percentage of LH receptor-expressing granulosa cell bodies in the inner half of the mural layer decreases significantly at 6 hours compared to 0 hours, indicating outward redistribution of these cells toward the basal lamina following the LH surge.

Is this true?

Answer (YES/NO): NO